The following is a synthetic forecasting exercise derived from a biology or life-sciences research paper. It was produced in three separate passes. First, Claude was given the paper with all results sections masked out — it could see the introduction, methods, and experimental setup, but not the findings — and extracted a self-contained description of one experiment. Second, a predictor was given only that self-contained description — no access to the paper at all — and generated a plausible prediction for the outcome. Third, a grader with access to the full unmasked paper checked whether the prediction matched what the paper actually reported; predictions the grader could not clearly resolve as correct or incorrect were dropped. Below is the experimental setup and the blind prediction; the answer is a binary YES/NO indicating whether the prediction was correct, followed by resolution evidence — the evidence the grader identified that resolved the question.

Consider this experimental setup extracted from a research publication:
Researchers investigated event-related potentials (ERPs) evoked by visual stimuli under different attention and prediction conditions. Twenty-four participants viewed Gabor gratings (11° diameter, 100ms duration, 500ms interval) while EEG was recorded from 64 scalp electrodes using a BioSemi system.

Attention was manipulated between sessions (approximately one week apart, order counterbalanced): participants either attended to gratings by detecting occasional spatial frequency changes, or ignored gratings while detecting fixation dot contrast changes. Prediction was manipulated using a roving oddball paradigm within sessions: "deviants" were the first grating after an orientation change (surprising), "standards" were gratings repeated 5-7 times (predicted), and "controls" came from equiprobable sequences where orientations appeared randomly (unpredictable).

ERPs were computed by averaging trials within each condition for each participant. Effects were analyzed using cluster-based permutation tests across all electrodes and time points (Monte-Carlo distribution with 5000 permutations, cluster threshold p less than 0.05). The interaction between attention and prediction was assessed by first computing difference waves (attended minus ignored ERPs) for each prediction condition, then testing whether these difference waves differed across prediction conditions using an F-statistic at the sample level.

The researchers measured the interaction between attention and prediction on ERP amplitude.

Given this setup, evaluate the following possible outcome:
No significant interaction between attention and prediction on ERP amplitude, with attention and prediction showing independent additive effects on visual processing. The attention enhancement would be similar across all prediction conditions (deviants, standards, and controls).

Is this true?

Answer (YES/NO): NO